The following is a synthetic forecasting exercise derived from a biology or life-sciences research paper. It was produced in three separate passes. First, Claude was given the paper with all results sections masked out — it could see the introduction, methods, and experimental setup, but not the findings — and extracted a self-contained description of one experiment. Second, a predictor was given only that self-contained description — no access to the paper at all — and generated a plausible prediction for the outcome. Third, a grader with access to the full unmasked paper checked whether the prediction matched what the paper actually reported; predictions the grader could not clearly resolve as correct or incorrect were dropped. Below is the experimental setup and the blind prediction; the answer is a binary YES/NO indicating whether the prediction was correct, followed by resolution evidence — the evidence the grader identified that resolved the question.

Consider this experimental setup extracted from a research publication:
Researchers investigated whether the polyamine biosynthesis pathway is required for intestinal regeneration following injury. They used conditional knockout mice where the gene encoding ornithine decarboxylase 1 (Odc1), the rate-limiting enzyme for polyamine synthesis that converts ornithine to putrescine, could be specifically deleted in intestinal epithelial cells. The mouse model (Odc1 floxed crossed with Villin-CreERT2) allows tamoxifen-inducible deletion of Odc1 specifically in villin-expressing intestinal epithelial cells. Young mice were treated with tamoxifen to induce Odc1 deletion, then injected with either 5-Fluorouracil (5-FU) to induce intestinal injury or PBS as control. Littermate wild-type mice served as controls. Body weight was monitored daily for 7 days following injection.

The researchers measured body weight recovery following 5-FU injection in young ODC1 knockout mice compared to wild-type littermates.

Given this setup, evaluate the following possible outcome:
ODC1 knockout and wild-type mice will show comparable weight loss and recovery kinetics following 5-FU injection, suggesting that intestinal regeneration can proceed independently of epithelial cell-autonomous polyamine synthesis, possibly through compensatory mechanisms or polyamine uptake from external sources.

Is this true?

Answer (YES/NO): NO